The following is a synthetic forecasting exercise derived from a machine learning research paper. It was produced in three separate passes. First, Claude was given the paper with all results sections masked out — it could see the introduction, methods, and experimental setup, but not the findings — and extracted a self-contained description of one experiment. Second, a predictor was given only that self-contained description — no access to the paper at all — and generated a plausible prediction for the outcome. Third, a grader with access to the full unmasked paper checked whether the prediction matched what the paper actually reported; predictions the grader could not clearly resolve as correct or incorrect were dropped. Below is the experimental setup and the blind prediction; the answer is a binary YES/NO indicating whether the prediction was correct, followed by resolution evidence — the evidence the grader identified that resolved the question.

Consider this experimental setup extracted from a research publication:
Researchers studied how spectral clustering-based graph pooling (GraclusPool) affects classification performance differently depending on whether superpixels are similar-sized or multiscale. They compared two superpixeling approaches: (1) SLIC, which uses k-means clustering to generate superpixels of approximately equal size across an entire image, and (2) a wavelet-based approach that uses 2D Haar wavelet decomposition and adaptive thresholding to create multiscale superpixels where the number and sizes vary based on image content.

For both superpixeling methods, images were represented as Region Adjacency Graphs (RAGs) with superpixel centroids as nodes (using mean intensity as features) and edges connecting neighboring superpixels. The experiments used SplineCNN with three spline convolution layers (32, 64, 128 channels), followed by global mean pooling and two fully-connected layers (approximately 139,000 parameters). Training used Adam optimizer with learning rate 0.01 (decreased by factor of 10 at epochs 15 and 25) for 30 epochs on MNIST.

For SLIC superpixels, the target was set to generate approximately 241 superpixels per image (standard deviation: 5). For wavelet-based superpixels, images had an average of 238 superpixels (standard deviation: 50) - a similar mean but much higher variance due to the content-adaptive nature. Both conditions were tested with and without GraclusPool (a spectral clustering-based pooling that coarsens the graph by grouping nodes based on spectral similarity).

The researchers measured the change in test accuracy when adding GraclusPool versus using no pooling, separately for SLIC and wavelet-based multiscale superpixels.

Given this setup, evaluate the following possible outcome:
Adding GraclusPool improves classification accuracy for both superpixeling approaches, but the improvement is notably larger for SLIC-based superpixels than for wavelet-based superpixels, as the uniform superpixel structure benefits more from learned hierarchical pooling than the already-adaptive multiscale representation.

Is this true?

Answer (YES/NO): NO